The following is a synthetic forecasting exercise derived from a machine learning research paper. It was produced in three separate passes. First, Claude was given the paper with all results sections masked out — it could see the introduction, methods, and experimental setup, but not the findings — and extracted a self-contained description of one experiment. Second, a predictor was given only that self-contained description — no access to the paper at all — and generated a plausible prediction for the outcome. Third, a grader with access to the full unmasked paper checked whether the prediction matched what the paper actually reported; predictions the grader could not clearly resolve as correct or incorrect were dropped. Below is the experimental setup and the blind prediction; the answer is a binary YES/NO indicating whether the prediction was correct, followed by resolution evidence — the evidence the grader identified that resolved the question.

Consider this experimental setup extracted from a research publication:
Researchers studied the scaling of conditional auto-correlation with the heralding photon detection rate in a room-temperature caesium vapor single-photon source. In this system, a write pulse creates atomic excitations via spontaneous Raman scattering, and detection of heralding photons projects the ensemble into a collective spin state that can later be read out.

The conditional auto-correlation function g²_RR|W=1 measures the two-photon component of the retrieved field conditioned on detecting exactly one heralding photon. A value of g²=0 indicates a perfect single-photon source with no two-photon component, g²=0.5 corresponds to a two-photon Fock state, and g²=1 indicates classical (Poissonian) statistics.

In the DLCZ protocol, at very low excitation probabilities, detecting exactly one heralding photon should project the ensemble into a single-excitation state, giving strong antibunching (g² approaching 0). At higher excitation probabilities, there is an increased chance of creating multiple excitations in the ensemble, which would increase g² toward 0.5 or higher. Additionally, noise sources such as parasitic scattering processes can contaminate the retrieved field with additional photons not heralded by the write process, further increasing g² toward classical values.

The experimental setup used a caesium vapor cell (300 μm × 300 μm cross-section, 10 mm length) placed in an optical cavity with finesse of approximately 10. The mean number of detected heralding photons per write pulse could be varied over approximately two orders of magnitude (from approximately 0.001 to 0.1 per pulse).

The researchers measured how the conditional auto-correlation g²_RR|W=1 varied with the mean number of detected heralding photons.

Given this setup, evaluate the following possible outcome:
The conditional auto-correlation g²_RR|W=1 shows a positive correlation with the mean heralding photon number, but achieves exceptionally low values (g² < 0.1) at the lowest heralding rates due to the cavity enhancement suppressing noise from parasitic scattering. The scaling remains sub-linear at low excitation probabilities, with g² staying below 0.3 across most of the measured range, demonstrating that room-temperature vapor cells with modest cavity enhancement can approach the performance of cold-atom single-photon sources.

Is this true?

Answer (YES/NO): NO